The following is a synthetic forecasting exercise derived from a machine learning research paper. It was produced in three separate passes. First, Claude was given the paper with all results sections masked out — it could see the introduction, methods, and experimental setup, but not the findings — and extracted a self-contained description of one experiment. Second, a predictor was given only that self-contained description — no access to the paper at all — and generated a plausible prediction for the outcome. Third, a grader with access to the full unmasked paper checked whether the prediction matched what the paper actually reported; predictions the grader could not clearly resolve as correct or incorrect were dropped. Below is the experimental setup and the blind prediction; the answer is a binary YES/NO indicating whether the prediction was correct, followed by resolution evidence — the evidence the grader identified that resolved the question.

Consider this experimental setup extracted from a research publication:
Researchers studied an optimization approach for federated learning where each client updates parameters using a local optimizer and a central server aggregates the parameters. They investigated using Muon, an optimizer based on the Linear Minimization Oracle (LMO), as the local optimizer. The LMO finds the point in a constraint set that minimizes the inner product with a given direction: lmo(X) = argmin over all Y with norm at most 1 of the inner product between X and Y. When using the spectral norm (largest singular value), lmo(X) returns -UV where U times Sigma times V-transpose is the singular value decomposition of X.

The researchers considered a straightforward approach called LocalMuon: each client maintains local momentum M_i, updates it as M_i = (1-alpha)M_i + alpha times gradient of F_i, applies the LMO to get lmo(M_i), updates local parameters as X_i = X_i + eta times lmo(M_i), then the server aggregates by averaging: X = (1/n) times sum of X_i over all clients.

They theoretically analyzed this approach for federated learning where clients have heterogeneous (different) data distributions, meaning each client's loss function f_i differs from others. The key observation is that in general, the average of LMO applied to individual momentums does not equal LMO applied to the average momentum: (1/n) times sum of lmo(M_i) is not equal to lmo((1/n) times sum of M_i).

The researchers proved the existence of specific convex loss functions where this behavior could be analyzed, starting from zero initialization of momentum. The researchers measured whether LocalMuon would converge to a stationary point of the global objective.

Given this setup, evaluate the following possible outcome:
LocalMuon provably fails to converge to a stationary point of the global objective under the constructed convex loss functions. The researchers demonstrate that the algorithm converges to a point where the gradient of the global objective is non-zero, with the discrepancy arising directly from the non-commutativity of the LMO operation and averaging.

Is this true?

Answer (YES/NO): YES